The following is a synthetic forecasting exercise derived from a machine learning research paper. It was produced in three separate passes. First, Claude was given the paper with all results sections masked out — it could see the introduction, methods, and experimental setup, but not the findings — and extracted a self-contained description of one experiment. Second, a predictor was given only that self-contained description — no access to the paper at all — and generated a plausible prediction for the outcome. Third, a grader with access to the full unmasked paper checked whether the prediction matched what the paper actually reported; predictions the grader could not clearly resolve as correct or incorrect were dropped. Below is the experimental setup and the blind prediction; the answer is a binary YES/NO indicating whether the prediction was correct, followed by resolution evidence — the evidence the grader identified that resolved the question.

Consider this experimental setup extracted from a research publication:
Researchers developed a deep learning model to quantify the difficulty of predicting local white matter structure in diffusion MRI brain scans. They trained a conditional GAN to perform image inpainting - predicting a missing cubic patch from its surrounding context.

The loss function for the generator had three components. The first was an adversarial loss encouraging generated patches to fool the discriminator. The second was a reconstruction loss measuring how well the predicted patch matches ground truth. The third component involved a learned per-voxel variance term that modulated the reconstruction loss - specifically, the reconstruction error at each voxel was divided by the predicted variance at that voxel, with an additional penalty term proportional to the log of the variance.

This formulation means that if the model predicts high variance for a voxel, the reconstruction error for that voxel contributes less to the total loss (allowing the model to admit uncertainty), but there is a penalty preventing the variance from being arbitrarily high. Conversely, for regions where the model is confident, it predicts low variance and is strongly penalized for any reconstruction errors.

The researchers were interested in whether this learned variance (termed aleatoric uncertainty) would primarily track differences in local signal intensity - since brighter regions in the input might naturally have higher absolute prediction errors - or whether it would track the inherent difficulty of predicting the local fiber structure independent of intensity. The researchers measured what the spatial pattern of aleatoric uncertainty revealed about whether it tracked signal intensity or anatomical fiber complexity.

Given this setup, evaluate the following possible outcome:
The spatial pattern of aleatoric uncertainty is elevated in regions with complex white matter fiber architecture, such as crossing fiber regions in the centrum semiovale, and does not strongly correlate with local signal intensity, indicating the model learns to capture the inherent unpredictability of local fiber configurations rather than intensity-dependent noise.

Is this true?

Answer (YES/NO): NO